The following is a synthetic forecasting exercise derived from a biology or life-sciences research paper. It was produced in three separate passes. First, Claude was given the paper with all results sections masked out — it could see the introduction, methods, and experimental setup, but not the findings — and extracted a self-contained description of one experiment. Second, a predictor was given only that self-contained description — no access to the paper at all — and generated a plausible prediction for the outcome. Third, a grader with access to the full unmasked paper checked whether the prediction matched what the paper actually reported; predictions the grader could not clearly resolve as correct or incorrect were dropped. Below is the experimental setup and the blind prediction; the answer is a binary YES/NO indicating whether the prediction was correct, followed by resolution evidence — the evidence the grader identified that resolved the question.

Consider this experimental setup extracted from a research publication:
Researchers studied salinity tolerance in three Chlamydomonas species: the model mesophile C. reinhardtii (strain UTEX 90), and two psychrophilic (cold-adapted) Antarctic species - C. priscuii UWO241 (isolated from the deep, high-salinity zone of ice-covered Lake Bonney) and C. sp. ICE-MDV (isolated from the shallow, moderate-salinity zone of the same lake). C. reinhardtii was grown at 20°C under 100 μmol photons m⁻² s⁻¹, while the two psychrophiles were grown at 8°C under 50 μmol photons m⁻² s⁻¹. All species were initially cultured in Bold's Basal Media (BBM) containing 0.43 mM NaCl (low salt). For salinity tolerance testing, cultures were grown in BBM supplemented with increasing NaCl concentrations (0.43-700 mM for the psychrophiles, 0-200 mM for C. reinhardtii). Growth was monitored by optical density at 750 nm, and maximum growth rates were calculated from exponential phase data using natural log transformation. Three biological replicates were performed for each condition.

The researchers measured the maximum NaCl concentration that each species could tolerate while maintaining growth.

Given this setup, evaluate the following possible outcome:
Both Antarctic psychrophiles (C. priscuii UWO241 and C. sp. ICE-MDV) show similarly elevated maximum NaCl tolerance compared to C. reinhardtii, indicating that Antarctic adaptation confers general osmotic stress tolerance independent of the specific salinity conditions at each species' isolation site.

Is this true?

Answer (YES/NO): NO